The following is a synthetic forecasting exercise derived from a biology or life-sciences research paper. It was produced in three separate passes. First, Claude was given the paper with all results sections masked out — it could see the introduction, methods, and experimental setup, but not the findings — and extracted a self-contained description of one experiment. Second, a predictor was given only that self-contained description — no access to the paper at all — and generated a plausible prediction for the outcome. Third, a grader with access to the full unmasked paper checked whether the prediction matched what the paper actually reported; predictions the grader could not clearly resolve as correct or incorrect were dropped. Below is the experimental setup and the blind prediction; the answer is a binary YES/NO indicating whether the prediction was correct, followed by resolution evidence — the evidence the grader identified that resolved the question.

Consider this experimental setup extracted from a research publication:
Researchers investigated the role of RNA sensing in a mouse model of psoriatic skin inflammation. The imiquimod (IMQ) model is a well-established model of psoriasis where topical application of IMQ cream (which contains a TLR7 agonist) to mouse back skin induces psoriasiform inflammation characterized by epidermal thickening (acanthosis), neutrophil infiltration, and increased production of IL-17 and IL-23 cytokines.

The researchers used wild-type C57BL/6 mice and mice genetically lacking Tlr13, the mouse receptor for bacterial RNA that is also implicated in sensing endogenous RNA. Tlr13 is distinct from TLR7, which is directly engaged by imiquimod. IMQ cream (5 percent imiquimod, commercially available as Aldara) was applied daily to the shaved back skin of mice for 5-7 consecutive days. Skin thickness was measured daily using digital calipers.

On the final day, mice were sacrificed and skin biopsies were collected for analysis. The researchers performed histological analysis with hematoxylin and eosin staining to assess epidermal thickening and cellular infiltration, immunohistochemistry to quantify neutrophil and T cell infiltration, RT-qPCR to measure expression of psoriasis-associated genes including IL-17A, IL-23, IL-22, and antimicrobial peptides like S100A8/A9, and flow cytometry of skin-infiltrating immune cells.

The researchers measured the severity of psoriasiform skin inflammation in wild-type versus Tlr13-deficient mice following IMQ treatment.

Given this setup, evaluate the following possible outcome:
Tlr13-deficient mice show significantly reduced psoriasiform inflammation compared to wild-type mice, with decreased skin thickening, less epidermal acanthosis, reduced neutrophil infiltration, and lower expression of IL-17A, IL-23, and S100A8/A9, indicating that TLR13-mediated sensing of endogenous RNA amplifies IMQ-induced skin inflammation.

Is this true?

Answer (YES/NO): NO